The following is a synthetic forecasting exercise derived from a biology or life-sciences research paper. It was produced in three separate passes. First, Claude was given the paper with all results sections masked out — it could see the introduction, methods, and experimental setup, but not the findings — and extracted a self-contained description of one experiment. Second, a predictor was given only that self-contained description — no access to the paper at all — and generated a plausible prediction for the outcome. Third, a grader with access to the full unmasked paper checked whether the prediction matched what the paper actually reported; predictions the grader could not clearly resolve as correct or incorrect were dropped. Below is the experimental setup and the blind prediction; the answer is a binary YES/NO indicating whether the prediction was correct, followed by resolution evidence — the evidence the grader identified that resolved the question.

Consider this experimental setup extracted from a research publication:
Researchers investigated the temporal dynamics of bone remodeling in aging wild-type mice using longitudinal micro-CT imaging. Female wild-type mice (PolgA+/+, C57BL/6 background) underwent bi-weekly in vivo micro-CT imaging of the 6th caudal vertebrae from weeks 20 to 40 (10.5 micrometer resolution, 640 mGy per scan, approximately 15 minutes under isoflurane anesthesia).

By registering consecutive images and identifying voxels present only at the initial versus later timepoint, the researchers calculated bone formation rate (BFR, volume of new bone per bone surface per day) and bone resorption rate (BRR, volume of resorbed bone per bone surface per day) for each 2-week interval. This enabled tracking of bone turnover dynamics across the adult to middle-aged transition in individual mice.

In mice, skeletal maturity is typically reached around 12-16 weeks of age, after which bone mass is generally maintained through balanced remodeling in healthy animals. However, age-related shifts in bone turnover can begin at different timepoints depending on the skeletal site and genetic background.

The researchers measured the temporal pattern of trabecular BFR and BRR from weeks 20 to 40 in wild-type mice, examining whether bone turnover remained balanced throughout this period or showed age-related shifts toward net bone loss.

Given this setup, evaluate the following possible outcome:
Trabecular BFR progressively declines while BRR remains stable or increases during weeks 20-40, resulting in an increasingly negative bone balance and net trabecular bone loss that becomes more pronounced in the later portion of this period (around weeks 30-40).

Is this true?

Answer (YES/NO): NO